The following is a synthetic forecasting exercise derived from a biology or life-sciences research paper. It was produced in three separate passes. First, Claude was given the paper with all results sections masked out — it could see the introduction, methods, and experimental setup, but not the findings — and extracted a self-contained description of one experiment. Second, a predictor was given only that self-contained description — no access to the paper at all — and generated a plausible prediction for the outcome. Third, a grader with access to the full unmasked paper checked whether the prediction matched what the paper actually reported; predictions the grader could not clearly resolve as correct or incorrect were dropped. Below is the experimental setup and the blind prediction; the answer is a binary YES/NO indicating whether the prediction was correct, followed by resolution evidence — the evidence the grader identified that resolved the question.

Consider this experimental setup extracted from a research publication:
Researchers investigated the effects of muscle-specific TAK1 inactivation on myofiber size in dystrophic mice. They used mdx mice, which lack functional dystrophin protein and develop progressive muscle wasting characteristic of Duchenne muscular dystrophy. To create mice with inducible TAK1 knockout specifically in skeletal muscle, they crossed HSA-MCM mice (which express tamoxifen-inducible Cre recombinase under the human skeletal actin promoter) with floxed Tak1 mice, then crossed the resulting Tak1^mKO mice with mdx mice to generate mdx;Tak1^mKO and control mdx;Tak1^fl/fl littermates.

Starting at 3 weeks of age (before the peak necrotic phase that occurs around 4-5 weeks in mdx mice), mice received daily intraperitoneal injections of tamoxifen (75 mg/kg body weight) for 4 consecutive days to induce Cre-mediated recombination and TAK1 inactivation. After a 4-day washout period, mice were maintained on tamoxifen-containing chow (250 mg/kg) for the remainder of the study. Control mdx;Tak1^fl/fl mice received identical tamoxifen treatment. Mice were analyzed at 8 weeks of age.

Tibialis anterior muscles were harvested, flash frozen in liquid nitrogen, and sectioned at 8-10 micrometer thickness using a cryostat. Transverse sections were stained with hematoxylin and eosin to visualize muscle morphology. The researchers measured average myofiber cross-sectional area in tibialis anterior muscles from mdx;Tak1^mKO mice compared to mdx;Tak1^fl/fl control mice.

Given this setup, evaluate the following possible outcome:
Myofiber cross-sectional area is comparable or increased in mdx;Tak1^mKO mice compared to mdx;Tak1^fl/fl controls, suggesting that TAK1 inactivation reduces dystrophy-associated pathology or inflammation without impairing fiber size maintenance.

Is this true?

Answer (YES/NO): NO